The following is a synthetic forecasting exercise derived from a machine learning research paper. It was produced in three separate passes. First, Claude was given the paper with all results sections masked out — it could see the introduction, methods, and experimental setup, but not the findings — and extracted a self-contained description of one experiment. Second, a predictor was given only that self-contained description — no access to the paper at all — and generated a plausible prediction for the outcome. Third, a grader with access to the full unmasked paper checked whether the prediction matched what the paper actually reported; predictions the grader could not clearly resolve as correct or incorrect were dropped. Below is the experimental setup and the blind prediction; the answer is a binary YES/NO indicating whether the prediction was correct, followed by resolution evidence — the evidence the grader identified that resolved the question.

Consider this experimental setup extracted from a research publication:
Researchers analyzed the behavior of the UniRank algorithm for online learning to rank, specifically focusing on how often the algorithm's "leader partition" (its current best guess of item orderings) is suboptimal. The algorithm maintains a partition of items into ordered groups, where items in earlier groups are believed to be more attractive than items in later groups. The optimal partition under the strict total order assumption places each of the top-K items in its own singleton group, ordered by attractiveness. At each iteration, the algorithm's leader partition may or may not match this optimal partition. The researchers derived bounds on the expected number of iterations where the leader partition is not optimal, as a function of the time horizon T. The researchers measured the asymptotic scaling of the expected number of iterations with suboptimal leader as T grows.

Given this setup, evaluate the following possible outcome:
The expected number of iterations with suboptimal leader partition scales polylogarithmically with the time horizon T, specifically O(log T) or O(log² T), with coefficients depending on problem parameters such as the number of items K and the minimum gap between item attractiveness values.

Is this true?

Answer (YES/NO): NO